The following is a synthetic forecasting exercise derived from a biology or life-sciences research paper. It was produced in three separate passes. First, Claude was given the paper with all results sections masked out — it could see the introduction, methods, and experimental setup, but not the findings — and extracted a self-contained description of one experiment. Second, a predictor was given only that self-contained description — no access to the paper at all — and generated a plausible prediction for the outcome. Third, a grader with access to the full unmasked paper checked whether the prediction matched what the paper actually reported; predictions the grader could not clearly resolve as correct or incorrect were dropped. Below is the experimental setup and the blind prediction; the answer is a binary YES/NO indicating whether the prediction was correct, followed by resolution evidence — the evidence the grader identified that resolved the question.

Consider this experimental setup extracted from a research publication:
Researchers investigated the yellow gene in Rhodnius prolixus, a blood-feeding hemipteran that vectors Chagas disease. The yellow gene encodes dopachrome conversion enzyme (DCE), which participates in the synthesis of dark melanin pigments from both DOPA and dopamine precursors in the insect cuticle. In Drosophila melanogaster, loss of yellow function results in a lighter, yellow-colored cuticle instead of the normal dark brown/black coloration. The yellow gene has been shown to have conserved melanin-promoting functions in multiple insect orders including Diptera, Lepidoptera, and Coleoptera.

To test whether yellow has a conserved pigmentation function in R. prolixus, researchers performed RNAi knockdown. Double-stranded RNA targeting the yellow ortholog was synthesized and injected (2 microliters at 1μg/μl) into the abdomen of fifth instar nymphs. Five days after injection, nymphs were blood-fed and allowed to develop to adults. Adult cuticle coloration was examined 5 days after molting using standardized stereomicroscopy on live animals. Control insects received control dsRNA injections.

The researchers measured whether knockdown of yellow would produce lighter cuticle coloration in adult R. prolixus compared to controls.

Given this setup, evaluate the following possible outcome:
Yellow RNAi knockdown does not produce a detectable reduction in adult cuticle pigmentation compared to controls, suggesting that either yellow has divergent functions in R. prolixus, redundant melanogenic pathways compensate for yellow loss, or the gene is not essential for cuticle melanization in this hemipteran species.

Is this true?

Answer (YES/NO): NO